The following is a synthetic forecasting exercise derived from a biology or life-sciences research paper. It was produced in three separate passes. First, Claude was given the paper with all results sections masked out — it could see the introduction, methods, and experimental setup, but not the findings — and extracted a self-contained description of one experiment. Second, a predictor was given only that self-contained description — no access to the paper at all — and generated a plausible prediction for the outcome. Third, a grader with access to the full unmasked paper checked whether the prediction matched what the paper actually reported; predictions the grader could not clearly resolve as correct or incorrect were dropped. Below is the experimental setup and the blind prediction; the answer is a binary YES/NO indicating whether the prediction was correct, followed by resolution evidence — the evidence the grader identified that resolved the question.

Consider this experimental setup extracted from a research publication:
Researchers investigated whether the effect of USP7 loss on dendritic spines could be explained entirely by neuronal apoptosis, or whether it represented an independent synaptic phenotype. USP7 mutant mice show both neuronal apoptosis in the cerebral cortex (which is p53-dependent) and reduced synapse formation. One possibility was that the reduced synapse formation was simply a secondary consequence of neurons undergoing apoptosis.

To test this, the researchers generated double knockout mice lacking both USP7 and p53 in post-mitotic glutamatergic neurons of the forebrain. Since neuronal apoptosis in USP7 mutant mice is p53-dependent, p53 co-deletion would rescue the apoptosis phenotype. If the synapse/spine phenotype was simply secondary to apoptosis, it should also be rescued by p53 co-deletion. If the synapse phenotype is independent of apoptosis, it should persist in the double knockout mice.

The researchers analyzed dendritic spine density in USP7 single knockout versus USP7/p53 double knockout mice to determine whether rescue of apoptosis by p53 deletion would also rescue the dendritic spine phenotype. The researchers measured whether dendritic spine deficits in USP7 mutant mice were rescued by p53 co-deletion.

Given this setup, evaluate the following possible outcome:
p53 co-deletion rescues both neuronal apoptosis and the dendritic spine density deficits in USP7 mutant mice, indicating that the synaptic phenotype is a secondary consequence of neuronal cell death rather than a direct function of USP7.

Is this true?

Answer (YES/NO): NO